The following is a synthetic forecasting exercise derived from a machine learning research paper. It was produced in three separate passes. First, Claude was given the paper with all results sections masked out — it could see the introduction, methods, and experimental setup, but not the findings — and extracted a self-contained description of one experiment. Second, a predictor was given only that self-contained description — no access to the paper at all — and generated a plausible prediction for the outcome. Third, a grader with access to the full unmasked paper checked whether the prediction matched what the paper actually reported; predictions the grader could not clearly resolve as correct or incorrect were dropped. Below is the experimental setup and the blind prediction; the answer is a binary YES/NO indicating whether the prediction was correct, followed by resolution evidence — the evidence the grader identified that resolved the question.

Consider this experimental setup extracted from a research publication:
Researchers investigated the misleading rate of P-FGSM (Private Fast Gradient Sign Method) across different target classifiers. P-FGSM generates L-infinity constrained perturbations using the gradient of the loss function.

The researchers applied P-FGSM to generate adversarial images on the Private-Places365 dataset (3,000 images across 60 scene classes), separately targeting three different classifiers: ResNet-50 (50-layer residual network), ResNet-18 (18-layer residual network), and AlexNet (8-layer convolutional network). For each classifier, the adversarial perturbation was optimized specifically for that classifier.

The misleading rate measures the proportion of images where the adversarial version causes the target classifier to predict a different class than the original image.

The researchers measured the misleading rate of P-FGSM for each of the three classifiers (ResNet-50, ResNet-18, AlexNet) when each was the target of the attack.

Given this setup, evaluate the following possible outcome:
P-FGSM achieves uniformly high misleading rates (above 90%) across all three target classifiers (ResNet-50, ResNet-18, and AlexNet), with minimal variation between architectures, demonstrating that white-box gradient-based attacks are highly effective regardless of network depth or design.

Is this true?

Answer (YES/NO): YES